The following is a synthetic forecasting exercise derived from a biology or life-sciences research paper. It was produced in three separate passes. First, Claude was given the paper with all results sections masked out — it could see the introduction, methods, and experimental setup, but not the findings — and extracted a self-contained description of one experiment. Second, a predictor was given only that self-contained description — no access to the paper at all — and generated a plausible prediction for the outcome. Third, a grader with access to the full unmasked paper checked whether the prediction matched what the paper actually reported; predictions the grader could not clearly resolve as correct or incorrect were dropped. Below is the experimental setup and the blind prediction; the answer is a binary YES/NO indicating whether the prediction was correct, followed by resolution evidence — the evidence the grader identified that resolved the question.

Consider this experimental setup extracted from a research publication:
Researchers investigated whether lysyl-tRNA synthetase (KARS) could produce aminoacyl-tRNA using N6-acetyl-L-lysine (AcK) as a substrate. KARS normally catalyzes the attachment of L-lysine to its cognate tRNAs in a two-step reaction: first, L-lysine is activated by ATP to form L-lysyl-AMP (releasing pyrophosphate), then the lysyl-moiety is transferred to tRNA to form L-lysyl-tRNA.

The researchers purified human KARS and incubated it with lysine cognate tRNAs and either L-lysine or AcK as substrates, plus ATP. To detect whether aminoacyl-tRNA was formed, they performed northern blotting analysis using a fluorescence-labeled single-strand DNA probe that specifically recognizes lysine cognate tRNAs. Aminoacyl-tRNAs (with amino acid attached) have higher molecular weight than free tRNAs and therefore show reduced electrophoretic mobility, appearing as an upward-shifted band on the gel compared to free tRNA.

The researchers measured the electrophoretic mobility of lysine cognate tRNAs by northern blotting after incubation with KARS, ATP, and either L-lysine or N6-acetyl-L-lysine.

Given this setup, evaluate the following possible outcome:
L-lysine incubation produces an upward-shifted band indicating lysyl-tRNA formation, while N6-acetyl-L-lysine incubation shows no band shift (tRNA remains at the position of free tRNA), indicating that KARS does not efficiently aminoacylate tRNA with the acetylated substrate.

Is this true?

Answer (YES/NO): NO